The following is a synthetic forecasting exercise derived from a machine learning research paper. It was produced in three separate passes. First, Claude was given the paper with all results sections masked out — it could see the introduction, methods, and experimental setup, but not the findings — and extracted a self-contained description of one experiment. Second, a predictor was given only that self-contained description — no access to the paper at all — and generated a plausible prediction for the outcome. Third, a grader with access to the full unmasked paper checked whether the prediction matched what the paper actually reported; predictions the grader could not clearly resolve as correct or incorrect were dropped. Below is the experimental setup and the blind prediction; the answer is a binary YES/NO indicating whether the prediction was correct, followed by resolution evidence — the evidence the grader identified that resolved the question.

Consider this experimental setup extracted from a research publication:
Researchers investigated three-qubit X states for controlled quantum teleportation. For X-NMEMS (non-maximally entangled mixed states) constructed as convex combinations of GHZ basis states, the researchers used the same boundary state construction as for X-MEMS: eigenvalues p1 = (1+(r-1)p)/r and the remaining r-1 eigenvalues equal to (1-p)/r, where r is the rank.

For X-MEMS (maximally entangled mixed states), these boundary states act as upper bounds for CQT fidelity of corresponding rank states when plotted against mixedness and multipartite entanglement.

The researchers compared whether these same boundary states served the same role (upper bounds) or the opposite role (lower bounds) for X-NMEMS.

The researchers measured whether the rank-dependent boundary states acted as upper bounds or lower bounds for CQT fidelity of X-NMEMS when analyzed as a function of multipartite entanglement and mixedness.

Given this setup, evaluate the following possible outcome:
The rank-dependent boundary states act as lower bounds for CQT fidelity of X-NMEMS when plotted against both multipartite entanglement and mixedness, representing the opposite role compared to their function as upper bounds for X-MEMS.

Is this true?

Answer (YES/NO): YES